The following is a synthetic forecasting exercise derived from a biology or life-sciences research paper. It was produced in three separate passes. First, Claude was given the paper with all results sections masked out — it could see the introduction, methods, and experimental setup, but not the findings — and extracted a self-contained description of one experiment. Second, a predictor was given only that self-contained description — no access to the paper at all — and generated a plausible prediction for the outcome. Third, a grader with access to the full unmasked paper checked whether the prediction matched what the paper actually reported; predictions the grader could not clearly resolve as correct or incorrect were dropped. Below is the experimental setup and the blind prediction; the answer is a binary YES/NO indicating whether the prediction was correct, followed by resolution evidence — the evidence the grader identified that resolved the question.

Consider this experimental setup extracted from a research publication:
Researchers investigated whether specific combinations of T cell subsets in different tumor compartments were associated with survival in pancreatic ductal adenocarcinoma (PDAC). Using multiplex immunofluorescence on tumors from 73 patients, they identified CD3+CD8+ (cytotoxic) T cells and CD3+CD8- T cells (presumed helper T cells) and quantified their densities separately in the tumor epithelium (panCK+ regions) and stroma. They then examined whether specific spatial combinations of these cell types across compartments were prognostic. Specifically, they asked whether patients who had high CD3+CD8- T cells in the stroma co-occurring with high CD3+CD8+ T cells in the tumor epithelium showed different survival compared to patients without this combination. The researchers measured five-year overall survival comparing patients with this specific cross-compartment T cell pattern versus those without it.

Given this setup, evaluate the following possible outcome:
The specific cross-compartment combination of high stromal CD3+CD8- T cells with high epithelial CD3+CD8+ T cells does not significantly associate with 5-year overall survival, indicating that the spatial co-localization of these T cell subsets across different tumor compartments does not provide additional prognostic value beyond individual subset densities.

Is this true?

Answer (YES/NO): NO